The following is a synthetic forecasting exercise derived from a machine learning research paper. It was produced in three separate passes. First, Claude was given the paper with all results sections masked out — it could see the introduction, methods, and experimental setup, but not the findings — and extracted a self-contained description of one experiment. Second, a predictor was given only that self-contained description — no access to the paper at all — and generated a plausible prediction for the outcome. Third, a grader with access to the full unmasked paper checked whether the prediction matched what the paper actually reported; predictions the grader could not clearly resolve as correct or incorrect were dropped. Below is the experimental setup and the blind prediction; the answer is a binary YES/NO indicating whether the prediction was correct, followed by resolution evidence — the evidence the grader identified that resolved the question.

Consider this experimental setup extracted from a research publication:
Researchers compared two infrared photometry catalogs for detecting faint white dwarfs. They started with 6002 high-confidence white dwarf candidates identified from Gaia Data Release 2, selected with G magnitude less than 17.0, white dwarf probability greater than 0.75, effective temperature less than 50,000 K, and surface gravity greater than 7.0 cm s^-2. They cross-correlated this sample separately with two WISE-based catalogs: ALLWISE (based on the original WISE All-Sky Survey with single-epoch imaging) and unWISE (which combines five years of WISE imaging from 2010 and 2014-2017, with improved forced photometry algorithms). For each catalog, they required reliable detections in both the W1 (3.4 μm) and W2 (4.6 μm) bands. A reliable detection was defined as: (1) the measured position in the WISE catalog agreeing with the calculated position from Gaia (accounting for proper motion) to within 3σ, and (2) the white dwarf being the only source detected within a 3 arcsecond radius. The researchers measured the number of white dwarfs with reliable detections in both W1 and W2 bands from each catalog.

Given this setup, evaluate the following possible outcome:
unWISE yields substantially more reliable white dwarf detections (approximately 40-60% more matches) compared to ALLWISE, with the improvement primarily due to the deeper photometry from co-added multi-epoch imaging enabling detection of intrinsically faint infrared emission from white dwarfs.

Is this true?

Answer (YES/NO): YES